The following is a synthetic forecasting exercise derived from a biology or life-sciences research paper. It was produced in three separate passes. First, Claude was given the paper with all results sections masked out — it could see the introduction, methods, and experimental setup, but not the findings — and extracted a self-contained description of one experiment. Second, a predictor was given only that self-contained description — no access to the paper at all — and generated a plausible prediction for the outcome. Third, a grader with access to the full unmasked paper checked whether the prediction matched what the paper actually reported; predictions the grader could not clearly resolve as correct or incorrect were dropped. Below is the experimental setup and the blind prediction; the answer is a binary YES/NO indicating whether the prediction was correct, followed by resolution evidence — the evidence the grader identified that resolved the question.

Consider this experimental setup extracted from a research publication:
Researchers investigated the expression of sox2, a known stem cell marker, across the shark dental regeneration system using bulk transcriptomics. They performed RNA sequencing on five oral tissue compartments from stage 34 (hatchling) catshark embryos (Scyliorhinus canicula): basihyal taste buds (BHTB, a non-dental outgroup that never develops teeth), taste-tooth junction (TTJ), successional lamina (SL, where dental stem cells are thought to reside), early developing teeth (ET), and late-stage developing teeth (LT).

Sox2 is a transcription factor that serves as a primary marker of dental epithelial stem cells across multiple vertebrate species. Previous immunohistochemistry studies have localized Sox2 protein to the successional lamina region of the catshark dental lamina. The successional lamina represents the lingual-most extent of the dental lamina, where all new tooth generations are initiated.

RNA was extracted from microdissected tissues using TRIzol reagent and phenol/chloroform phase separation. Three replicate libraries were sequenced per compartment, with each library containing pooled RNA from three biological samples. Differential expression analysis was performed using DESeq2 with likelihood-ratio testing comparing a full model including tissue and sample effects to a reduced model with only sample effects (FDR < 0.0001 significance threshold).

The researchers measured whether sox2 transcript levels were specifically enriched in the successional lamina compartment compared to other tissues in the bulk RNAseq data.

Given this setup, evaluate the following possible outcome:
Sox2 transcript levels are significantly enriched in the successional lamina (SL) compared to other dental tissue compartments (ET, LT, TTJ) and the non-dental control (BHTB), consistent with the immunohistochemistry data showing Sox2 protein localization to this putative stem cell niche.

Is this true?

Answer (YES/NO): NO